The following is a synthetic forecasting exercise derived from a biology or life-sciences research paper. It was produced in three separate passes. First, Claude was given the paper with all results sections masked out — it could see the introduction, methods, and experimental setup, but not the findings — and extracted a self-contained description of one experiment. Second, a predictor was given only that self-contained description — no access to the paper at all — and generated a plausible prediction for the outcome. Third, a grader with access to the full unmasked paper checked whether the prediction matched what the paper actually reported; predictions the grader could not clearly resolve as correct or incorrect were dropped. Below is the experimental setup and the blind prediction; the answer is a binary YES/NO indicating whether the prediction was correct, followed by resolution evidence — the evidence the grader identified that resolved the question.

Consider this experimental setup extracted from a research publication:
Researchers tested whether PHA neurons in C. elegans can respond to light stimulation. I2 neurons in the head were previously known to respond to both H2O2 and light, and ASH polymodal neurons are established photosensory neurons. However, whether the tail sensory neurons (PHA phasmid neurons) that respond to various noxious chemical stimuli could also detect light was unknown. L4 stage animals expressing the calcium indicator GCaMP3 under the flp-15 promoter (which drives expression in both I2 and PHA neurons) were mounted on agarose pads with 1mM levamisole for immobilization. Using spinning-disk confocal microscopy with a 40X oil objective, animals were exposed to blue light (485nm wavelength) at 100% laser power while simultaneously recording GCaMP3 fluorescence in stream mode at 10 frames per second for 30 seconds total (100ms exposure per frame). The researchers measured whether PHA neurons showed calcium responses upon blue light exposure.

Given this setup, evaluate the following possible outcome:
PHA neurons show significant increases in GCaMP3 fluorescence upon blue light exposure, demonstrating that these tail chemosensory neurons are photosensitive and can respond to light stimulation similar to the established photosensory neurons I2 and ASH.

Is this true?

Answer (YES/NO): YES